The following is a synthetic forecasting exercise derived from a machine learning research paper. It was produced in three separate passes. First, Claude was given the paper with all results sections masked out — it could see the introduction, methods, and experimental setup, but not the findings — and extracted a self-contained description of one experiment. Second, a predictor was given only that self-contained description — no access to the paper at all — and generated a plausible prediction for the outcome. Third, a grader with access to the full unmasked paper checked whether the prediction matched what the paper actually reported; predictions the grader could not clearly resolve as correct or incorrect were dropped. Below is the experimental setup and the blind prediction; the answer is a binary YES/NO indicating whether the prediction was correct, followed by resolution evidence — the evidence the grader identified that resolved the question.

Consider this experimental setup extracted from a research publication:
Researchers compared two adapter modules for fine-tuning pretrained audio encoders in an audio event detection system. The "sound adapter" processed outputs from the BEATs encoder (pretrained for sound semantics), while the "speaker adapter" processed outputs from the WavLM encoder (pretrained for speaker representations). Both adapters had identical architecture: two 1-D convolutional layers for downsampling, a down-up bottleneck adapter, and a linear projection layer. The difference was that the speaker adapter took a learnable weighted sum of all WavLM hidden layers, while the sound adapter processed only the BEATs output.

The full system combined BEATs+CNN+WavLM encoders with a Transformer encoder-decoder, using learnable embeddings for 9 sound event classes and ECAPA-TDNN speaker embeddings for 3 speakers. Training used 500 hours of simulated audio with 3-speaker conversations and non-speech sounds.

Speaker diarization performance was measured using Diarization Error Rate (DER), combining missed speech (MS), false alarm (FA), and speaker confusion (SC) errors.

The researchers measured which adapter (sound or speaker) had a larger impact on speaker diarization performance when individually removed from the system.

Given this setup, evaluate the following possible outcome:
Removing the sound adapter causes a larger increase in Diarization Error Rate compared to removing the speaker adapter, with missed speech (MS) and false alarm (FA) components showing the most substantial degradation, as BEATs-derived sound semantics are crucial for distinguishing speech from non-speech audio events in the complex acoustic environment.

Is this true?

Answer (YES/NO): NO